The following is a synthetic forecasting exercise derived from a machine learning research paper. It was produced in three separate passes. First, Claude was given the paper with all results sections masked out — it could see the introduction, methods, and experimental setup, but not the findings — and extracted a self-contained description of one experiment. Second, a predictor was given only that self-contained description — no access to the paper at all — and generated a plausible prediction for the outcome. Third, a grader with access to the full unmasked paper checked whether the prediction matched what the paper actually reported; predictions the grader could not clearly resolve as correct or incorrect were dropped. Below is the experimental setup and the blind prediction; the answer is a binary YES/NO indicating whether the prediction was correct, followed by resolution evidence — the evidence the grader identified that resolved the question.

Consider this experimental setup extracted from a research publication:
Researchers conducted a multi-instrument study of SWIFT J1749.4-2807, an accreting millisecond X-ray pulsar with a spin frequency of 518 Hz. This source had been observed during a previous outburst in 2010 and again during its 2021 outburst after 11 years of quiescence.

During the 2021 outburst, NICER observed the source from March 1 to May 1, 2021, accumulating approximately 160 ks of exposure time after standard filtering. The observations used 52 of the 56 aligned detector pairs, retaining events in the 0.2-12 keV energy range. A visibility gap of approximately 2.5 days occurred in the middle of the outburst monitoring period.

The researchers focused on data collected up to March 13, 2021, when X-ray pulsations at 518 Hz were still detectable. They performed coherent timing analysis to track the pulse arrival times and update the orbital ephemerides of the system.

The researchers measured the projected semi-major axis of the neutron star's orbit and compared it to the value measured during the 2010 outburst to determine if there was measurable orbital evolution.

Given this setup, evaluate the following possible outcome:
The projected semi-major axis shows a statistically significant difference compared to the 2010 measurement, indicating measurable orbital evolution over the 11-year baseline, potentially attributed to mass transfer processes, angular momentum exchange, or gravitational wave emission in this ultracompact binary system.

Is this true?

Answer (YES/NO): YES